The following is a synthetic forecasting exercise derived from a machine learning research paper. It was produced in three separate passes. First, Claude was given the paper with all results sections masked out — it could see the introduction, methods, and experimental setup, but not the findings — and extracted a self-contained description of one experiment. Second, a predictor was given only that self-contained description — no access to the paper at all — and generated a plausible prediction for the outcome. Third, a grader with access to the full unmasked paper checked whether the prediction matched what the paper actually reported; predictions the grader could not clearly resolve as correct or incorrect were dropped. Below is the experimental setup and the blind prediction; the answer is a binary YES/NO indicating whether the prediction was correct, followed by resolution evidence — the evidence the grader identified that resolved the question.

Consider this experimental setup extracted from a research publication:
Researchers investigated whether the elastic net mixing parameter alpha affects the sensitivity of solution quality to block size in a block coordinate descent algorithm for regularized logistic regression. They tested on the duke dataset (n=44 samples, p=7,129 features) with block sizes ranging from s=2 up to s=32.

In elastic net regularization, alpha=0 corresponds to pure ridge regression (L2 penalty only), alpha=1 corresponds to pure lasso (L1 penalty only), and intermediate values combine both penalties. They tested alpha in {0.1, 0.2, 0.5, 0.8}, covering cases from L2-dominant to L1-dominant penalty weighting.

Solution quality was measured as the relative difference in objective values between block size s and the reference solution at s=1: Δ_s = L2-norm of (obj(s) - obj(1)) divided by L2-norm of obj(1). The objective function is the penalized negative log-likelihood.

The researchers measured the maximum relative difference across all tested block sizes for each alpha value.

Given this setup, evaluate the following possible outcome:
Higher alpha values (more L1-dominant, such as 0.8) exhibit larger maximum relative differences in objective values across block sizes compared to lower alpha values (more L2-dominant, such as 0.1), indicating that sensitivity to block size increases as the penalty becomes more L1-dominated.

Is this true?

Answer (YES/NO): YES